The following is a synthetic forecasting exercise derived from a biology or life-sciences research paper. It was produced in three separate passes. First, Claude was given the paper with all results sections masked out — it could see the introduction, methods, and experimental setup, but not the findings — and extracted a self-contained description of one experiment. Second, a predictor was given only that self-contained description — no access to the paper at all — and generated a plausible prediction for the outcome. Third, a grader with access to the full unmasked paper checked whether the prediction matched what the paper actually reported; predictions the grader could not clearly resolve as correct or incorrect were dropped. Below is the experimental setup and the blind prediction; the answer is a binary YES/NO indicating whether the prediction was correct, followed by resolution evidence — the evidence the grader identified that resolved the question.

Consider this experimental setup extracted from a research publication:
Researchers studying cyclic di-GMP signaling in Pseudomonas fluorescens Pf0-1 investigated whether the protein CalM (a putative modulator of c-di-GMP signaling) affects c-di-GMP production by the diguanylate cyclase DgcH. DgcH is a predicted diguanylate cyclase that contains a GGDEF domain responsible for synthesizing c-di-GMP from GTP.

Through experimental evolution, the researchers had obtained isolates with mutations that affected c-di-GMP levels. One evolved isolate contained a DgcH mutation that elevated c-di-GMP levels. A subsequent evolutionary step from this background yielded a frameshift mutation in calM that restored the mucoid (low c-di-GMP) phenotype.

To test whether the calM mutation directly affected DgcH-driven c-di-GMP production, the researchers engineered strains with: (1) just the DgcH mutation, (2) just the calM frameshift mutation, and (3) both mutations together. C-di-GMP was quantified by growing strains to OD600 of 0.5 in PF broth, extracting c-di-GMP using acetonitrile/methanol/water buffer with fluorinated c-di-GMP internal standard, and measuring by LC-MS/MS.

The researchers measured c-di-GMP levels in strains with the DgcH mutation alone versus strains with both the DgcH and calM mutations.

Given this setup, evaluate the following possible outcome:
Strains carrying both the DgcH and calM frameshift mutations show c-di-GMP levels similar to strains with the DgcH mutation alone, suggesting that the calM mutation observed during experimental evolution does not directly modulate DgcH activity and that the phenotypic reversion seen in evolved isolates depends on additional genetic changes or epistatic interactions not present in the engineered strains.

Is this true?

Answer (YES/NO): NO